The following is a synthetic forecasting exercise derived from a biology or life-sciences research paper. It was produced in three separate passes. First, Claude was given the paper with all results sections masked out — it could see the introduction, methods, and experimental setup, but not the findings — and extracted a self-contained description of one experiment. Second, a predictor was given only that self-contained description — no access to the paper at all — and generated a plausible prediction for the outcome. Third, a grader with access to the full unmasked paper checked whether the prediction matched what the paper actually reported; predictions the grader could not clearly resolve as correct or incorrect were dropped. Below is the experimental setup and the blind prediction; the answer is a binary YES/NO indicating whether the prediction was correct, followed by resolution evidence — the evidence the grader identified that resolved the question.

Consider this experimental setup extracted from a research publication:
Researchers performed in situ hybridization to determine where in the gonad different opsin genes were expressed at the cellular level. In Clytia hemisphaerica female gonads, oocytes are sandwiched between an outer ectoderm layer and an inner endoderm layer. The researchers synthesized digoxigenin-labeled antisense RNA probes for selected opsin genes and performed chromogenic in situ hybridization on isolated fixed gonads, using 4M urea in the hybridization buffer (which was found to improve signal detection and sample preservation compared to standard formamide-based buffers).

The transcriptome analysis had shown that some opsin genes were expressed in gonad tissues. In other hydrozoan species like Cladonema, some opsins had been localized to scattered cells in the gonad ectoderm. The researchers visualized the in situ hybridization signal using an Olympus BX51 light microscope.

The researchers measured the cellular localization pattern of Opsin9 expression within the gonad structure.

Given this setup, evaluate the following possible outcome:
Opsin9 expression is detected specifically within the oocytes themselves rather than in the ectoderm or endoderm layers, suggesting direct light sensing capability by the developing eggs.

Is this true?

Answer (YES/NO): NO